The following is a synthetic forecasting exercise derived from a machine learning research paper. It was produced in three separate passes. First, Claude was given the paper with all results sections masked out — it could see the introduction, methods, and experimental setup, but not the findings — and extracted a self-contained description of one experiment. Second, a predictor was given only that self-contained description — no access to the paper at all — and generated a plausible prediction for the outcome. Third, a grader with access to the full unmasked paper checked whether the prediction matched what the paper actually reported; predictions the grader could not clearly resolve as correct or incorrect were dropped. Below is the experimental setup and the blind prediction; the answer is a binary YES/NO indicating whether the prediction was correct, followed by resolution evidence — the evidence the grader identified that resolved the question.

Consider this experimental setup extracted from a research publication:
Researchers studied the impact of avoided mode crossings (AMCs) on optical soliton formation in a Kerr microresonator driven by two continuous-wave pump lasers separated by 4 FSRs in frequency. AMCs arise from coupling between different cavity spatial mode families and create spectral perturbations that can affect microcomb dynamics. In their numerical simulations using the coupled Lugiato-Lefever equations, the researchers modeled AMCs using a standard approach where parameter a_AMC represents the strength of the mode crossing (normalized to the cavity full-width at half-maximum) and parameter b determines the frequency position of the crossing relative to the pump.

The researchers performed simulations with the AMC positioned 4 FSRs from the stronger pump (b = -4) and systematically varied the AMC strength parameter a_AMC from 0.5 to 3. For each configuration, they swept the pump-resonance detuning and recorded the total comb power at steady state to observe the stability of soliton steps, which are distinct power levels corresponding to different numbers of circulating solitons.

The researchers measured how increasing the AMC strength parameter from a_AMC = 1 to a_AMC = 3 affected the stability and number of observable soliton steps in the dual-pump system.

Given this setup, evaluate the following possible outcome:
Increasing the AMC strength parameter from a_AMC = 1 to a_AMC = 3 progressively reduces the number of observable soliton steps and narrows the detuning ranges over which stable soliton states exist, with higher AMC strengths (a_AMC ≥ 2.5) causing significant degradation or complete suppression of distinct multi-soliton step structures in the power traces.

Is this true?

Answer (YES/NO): YES